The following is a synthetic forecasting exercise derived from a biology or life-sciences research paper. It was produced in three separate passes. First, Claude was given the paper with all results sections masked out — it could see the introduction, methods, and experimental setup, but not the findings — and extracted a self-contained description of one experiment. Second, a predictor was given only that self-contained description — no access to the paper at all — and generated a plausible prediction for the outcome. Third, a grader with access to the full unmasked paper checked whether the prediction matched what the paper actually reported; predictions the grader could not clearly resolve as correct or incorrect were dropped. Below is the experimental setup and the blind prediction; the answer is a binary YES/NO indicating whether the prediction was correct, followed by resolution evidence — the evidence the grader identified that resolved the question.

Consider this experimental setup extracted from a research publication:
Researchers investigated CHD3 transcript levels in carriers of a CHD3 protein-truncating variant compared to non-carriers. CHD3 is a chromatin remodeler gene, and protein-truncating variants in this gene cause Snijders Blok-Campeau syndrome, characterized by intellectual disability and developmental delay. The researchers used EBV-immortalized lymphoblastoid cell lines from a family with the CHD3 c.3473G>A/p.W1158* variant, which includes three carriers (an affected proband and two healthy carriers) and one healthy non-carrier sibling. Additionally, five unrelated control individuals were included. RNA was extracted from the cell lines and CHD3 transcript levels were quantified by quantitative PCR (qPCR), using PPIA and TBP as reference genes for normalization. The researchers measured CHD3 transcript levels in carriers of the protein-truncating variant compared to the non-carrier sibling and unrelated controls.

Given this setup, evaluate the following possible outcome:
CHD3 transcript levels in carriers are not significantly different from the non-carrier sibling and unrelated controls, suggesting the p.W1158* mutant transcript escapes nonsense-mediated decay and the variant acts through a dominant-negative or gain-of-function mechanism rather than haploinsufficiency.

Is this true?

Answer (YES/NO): NO